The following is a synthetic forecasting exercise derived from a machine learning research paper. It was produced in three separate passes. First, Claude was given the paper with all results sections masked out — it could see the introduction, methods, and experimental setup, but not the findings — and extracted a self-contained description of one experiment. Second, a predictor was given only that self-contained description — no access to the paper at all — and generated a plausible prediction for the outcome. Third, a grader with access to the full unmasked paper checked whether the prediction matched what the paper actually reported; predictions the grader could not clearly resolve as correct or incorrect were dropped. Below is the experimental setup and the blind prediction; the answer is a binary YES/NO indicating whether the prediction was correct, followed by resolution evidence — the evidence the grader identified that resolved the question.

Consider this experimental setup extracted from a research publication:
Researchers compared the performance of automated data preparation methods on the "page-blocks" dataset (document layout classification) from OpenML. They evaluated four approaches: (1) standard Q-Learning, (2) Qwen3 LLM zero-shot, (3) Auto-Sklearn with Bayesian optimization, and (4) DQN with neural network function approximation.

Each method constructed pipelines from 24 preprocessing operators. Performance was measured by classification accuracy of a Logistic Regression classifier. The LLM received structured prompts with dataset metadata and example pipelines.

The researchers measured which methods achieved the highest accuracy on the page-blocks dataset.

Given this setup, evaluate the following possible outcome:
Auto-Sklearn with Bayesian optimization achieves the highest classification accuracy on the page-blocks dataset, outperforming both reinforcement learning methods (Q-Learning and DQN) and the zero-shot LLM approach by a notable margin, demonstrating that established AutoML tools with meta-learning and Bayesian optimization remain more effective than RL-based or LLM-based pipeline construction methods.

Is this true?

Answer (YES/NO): NO